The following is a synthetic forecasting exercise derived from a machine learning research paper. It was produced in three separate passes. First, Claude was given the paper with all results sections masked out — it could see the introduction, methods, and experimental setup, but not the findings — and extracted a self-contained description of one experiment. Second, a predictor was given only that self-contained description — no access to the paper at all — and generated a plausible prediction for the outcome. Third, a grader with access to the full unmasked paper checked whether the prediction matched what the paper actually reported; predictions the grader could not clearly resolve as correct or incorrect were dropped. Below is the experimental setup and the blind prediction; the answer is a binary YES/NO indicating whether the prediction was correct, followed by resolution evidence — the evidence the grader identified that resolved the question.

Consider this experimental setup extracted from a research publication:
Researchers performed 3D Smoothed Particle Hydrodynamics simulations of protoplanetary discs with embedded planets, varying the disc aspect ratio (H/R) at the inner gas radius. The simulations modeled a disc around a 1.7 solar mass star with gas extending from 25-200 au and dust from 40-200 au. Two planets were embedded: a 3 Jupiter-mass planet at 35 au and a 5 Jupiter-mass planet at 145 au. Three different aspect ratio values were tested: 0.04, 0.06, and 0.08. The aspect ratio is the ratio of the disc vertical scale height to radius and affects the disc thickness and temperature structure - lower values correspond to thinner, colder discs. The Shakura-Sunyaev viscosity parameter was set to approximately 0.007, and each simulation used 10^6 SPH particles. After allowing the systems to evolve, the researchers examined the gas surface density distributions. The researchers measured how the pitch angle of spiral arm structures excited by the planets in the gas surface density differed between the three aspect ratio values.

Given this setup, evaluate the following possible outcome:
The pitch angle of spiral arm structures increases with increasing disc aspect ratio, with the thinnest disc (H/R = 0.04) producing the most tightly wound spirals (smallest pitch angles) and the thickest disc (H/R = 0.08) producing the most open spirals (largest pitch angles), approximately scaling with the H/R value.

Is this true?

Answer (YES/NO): YES